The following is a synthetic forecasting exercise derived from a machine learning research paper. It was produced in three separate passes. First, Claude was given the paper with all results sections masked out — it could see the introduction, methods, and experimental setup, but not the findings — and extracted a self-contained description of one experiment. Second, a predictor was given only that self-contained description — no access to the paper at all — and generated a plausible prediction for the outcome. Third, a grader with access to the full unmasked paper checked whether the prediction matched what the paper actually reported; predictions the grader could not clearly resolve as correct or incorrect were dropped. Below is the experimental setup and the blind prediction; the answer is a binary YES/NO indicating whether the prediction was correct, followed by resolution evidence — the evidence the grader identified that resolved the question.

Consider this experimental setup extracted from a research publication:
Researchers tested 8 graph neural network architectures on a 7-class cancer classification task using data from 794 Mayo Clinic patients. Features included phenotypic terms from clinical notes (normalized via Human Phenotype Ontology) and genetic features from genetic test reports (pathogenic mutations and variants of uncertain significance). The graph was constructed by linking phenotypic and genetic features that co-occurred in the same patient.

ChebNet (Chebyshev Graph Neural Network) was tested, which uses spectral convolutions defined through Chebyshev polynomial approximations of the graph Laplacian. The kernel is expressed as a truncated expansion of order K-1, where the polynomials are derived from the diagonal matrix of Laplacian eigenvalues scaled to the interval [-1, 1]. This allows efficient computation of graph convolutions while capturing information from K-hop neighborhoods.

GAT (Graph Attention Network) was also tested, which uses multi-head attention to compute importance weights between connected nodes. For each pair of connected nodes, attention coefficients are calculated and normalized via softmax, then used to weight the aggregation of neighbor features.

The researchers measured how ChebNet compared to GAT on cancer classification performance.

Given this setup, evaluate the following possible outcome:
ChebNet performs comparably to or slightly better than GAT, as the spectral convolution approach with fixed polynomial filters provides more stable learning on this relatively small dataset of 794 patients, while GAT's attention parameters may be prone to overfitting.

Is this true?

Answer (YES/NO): NO